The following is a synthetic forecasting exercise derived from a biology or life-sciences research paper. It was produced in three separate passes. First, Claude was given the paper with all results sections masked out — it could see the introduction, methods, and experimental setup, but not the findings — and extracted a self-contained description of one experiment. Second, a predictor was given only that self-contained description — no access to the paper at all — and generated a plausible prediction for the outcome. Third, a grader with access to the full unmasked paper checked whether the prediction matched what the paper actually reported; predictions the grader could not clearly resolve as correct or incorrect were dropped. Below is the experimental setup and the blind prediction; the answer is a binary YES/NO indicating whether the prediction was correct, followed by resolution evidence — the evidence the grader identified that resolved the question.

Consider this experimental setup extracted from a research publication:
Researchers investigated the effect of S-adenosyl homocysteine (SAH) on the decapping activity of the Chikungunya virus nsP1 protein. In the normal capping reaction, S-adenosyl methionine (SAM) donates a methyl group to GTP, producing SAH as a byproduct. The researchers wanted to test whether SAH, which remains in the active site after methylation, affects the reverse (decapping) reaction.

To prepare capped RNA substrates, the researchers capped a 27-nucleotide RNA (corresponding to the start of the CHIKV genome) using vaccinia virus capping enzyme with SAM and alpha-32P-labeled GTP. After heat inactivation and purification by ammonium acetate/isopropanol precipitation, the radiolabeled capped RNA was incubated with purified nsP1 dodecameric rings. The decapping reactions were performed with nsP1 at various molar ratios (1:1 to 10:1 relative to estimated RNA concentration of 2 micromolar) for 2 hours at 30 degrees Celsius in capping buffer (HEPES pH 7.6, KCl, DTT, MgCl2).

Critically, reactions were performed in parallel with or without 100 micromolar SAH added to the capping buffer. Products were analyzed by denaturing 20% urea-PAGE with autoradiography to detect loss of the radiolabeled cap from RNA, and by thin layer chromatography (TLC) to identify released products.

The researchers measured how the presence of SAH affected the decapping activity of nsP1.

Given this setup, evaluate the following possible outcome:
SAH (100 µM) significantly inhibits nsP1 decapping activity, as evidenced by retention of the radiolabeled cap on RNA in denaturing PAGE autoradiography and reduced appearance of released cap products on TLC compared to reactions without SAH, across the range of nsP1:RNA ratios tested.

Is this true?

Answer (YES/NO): NO